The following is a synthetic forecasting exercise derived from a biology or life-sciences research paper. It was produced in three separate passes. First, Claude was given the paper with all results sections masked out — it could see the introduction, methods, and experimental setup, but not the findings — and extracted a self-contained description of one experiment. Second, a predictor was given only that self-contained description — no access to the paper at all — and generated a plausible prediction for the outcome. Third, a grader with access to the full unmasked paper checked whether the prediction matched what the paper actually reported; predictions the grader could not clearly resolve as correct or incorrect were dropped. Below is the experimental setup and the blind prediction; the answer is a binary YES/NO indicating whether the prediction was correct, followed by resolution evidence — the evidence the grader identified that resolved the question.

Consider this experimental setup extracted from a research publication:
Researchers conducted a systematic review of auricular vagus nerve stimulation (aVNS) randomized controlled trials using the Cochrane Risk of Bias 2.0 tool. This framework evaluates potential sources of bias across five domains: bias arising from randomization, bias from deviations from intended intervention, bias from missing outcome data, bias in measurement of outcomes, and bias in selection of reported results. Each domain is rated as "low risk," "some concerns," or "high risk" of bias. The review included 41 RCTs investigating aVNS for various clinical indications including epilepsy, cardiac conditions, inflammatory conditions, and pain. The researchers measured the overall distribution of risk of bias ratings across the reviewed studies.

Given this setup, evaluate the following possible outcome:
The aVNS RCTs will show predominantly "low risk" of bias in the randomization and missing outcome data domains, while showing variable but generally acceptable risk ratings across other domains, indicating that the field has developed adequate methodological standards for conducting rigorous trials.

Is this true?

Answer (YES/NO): NO